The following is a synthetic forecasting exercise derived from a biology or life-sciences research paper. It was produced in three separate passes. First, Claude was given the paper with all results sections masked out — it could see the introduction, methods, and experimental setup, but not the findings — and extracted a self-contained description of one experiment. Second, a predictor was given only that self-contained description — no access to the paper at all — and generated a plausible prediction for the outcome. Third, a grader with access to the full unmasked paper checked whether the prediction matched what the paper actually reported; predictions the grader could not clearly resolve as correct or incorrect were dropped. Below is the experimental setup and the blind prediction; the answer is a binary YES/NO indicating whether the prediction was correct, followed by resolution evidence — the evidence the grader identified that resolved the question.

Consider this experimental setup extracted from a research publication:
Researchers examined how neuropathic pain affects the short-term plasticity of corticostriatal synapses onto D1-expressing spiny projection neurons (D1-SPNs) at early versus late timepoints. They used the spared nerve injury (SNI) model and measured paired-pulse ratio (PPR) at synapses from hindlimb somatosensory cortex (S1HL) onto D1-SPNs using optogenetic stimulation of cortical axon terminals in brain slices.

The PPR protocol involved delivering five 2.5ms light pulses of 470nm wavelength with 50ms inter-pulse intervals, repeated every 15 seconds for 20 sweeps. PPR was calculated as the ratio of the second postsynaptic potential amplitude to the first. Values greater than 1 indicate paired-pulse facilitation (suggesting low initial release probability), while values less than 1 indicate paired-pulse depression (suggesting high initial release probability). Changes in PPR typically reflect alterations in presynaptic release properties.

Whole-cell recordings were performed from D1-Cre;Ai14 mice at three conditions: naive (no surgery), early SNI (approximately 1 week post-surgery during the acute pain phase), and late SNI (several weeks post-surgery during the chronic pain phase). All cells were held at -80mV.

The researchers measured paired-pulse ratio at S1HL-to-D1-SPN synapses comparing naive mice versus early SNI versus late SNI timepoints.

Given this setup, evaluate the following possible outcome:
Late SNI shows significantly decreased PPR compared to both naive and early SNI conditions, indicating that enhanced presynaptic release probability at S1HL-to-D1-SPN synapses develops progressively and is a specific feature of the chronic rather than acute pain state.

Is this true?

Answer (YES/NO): NO